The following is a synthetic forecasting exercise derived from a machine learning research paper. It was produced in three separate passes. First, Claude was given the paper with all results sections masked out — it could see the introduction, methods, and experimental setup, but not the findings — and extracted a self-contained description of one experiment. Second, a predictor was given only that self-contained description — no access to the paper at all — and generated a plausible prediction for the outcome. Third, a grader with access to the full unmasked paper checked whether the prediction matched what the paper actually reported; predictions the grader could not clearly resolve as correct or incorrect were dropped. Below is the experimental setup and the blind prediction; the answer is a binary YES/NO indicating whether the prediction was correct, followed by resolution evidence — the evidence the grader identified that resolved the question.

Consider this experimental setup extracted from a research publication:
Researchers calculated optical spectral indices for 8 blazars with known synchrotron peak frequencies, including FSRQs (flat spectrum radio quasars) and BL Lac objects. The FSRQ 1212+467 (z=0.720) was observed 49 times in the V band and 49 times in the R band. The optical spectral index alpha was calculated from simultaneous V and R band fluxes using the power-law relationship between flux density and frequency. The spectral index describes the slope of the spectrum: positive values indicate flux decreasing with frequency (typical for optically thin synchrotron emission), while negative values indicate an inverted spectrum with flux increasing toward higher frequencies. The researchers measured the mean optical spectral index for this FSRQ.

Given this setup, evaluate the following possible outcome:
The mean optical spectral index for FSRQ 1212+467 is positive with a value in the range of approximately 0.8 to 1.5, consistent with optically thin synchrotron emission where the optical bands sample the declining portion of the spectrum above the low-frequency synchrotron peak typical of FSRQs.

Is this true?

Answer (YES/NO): NO